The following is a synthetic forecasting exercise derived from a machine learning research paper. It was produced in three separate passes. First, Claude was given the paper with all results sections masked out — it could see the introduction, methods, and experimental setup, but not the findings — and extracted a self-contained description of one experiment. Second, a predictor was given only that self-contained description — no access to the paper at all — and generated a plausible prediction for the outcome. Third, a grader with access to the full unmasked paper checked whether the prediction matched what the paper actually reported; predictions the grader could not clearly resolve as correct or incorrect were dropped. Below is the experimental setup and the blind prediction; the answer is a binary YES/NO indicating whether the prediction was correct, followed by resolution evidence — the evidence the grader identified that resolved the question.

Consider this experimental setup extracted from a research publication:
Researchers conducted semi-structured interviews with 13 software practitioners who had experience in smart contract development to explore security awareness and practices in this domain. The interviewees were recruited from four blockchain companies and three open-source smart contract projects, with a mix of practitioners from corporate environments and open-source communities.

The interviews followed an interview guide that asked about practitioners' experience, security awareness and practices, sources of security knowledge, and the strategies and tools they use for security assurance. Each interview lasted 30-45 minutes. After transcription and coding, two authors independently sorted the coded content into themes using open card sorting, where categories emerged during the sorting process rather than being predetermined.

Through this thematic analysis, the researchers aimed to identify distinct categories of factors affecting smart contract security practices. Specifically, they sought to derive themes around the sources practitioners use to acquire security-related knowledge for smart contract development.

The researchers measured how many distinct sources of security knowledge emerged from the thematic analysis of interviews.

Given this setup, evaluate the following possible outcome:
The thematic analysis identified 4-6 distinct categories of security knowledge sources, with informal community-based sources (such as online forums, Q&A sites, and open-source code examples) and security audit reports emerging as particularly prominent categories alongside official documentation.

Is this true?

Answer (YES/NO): NO